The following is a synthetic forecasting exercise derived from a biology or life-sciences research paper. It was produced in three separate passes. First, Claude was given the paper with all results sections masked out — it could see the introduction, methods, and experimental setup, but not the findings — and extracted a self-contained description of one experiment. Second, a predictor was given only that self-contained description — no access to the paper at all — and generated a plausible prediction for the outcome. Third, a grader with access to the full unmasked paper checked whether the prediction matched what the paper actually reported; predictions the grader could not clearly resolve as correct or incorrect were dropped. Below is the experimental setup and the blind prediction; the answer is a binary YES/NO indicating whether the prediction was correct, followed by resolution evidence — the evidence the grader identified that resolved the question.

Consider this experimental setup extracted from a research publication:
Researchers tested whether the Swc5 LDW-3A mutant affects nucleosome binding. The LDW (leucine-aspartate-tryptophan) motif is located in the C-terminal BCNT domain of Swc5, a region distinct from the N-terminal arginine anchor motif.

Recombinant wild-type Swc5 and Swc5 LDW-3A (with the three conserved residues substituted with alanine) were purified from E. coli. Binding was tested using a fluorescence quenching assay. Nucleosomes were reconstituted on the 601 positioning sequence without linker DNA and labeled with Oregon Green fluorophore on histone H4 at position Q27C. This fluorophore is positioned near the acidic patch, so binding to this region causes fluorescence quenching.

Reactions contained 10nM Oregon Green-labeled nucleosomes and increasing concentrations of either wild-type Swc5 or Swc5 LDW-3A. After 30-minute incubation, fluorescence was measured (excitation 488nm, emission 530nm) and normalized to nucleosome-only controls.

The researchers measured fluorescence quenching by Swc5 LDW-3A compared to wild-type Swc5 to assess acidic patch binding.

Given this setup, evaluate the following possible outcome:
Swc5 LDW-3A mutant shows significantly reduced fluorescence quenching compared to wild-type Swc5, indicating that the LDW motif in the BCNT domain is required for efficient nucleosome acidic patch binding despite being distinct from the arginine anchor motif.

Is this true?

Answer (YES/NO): NO